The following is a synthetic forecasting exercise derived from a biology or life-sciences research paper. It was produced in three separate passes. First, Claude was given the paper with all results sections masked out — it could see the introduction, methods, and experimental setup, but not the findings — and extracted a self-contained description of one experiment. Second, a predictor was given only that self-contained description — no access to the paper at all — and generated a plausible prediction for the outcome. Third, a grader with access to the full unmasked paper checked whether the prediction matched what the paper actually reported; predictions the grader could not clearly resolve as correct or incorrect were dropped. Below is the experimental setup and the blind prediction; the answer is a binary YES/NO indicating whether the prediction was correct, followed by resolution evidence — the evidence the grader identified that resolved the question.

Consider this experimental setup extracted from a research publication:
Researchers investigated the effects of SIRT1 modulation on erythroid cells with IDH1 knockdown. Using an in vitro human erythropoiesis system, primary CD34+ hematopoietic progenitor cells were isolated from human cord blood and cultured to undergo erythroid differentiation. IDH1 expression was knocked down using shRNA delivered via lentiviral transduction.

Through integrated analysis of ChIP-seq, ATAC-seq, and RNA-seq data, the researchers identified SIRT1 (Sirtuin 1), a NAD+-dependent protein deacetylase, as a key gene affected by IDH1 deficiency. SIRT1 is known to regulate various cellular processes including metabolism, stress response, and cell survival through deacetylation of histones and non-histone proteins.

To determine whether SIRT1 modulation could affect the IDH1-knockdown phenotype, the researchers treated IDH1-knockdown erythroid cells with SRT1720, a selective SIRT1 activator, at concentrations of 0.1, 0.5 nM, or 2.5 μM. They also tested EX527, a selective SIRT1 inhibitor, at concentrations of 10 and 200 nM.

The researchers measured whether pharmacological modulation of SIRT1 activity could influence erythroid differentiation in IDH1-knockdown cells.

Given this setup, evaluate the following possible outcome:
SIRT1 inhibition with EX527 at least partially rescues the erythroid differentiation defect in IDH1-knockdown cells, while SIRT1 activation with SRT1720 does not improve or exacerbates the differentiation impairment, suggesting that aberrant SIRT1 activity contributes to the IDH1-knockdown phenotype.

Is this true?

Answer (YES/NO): YES